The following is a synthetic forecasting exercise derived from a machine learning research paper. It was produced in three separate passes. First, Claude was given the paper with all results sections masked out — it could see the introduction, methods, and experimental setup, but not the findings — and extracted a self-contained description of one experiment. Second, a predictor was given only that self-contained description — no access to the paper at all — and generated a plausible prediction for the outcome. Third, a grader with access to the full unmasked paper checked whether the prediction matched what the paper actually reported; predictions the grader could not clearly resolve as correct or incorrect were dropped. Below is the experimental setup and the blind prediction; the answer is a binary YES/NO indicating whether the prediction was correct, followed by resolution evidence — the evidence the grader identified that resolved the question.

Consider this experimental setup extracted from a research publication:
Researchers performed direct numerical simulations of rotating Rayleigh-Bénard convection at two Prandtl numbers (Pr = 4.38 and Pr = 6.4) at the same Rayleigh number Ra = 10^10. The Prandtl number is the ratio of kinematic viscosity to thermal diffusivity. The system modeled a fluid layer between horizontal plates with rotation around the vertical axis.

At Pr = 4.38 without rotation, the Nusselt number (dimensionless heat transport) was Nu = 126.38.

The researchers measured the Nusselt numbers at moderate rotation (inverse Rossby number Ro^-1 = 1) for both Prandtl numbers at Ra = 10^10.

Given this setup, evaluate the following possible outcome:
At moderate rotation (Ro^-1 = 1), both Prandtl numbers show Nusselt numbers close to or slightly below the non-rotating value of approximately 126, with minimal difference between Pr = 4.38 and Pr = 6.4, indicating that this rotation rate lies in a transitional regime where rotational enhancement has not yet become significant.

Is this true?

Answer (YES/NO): NO